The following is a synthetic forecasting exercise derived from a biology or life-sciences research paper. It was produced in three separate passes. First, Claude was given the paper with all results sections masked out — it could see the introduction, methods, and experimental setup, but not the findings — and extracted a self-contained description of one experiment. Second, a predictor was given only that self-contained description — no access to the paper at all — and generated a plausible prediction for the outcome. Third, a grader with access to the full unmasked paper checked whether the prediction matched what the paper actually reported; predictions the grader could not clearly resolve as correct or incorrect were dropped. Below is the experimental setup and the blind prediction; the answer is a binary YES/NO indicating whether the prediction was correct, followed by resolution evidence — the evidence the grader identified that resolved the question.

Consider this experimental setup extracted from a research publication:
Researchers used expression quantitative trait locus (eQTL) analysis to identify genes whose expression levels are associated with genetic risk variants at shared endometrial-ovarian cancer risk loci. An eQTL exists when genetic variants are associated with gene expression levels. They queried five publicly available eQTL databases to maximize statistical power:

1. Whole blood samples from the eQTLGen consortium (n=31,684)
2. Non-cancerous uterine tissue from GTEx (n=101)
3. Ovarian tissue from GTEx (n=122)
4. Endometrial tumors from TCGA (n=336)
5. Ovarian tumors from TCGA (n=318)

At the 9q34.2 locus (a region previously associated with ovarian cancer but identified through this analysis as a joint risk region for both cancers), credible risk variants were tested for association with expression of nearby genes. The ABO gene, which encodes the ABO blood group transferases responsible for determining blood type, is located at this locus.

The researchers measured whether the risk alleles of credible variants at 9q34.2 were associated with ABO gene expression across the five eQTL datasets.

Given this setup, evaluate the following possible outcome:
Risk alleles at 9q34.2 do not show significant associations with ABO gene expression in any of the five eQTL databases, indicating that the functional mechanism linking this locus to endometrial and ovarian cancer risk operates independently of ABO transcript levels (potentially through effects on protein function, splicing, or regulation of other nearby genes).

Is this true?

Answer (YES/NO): NO